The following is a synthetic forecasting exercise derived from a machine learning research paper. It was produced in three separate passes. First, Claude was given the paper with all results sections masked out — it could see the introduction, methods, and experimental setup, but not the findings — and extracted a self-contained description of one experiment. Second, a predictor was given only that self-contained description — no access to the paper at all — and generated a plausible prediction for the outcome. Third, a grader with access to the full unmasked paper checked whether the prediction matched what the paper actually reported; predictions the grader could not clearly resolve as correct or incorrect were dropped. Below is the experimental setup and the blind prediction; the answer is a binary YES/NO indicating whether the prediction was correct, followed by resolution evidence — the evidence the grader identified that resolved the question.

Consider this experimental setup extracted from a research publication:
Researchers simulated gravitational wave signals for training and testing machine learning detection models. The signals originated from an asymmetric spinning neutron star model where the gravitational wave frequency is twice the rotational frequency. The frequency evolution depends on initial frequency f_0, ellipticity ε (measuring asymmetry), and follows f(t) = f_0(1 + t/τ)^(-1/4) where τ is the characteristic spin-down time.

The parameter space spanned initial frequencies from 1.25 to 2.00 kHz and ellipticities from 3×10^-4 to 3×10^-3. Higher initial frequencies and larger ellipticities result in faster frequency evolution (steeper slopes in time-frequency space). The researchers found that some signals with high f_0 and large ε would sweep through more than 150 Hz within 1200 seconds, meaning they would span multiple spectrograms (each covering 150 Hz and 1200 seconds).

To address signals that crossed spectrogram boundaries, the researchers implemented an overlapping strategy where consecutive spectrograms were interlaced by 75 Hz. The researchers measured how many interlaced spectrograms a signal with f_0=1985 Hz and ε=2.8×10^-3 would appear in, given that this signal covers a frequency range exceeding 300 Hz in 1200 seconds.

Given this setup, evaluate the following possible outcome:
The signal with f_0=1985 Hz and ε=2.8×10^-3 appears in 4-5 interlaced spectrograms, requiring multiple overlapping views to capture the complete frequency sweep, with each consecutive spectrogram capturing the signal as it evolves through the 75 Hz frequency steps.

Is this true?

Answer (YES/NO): NO